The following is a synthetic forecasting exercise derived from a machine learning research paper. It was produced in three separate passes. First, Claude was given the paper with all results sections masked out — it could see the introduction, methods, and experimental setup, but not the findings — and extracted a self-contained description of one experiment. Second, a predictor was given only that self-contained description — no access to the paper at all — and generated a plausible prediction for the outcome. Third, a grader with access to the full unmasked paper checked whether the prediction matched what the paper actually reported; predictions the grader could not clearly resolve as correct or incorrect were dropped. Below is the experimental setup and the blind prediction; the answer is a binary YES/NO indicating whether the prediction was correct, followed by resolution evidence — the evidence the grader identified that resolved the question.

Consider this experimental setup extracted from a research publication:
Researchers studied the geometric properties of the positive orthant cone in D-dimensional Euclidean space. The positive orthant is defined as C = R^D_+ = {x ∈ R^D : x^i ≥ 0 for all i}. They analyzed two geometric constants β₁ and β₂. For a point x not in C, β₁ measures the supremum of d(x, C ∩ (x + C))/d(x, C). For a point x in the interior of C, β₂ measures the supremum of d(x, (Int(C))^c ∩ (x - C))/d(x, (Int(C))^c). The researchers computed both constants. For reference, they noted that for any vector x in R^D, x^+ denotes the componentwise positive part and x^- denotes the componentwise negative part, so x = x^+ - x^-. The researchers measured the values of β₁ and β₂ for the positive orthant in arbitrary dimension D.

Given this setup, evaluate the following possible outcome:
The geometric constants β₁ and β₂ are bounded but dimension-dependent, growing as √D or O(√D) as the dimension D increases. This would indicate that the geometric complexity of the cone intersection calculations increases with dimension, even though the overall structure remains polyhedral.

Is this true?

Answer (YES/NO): NO